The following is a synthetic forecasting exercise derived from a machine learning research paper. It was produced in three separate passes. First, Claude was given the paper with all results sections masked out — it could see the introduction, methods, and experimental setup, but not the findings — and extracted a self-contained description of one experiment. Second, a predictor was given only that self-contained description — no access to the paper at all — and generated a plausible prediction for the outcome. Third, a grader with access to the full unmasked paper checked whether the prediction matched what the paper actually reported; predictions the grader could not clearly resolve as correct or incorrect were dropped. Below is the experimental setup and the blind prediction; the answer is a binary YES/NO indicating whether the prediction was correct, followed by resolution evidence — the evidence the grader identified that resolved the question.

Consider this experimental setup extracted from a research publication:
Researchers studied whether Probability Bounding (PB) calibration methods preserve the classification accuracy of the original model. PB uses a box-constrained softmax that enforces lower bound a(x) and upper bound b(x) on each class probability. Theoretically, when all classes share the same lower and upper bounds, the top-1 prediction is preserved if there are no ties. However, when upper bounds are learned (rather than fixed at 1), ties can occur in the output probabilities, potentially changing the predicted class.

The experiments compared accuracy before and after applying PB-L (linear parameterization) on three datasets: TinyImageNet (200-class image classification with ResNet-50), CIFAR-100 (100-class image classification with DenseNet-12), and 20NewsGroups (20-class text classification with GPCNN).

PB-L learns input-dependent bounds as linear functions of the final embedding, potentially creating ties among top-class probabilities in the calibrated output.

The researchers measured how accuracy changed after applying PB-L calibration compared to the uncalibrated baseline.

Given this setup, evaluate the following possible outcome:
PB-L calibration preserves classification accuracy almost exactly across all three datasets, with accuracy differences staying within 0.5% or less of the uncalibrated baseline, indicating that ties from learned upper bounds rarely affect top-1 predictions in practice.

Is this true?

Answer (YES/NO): YES